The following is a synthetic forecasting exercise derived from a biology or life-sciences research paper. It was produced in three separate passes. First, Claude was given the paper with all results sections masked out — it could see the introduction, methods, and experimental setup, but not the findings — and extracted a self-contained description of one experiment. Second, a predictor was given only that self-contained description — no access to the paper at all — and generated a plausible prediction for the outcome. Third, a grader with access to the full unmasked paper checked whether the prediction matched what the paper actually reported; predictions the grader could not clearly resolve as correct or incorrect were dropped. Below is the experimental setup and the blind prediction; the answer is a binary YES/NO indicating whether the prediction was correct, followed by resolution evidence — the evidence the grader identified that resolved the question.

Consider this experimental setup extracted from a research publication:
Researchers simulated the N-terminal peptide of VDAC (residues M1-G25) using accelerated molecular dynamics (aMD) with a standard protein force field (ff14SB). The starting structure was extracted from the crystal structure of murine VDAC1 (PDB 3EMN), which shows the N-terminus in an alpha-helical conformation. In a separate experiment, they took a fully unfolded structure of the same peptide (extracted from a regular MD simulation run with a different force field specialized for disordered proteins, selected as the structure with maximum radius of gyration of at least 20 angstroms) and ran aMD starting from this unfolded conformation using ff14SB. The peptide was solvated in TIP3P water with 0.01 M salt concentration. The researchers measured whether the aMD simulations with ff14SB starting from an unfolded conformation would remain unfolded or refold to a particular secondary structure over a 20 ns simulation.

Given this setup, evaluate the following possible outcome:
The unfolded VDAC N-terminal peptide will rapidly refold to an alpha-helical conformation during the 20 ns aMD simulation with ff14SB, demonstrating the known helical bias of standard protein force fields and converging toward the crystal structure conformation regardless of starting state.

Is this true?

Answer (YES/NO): YES